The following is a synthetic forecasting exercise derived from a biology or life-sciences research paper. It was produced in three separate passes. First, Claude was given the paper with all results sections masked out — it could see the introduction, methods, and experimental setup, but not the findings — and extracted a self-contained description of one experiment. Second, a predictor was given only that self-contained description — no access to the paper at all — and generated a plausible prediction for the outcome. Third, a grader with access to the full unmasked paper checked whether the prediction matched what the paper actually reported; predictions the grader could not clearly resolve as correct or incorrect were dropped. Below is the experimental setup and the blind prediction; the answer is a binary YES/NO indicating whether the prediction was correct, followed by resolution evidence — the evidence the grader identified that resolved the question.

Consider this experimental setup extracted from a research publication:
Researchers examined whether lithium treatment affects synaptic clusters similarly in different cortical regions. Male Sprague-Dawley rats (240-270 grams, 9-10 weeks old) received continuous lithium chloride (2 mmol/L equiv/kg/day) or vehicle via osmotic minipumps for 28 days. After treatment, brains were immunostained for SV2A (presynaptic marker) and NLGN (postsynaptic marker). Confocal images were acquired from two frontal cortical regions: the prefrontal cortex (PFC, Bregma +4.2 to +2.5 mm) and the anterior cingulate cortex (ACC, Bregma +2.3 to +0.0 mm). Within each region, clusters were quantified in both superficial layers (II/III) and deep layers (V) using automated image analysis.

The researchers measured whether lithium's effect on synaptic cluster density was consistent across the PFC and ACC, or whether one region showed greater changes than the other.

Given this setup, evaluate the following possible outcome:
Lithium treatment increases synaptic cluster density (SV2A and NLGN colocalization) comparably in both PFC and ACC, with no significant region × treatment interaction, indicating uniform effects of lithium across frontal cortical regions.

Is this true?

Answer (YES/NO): NO